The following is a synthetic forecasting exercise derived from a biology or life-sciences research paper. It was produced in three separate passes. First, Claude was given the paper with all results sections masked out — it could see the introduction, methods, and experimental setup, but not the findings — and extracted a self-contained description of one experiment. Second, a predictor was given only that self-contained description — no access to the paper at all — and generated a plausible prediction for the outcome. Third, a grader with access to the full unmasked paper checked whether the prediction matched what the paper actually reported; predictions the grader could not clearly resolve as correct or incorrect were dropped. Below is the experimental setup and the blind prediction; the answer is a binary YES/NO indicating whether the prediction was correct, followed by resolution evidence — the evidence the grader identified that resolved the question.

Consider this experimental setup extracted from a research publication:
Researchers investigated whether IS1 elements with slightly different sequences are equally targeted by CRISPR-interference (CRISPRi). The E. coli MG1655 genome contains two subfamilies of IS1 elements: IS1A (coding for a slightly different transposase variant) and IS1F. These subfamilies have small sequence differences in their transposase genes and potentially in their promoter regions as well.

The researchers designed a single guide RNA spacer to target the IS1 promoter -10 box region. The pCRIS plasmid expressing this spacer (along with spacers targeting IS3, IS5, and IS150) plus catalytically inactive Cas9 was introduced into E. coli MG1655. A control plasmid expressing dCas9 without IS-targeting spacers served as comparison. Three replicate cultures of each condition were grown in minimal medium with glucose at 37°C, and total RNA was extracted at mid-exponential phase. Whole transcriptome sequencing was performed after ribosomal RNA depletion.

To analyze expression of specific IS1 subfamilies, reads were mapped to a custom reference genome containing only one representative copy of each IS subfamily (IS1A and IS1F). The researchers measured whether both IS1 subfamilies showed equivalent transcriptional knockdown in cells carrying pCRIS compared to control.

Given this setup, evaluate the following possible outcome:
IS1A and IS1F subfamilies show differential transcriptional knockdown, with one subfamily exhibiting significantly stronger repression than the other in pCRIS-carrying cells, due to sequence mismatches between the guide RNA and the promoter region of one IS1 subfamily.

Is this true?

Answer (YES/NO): YES